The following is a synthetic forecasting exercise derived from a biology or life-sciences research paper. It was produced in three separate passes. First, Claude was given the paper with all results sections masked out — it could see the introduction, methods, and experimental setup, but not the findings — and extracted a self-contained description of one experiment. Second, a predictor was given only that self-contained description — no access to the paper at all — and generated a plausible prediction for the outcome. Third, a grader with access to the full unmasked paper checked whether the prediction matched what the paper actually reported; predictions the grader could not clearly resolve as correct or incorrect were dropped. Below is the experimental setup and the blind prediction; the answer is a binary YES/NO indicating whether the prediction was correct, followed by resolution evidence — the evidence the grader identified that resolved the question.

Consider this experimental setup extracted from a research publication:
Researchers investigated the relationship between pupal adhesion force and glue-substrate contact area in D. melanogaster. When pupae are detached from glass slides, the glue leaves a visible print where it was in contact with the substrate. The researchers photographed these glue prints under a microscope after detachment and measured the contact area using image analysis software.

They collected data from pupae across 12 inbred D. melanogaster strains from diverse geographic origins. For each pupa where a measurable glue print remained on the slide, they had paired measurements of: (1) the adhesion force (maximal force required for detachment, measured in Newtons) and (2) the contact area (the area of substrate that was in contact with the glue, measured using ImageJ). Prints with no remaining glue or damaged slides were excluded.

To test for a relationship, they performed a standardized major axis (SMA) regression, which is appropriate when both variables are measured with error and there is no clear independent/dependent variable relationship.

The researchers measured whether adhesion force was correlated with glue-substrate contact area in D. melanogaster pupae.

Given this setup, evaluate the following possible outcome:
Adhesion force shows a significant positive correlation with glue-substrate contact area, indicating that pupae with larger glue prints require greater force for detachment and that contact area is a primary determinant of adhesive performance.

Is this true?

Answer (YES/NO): NO